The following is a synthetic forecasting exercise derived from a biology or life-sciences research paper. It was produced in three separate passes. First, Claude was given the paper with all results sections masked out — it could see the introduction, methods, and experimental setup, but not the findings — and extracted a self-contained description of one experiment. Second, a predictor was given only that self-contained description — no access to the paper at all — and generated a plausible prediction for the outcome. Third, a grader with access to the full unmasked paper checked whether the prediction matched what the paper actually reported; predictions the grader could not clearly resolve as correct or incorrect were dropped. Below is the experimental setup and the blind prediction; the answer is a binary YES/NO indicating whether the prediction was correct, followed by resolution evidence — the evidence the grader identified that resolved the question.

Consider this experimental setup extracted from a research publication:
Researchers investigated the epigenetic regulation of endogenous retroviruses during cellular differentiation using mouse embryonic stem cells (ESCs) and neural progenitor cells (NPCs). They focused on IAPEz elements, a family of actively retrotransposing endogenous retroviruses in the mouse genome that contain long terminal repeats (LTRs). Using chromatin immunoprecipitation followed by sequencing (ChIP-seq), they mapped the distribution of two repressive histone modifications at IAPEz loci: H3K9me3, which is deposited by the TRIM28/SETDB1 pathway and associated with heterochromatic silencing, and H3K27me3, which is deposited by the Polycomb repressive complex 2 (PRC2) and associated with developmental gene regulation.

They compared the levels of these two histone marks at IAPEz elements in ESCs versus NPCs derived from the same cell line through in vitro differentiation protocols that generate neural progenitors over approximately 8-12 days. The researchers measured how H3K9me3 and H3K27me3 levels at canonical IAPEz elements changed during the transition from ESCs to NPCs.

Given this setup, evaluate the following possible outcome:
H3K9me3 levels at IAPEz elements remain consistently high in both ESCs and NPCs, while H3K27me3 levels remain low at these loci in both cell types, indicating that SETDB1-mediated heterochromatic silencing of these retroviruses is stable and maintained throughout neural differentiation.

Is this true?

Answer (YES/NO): NO